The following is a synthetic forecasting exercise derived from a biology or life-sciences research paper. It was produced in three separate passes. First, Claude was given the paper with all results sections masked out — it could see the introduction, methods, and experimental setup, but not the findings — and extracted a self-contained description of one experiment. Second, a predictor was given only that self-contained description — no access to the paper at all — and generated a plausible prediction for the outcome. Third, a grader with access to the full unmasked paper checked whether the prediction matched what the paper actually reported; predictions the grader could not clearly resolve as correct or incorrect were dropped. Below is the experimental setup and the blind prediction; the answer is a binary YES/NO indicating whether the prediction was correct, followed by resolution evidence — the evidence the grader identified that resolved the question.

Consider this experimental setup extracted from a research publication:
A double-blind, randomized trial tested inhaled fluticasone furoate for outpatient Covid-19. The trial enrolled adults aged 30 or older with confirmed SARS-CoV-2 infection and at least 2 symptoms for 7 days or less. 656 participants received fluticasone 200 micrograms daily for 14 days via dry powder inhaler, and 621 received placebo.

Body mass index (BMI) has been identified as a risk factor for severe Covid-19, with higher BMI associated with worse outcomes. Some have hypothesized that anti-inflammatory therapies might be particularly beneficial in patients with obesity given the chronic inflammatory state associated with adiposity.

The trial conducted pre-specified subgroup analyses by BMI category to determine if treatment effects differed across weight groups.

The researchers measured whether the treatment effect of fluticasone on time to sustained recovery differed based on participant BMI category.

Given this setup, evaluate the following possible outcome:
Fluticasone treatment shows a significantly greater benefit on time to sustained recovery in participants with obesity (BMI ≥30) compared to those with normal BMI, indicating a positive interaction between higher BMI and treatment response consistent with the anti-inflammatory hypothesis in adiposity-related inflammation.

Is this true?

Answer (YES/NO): NO